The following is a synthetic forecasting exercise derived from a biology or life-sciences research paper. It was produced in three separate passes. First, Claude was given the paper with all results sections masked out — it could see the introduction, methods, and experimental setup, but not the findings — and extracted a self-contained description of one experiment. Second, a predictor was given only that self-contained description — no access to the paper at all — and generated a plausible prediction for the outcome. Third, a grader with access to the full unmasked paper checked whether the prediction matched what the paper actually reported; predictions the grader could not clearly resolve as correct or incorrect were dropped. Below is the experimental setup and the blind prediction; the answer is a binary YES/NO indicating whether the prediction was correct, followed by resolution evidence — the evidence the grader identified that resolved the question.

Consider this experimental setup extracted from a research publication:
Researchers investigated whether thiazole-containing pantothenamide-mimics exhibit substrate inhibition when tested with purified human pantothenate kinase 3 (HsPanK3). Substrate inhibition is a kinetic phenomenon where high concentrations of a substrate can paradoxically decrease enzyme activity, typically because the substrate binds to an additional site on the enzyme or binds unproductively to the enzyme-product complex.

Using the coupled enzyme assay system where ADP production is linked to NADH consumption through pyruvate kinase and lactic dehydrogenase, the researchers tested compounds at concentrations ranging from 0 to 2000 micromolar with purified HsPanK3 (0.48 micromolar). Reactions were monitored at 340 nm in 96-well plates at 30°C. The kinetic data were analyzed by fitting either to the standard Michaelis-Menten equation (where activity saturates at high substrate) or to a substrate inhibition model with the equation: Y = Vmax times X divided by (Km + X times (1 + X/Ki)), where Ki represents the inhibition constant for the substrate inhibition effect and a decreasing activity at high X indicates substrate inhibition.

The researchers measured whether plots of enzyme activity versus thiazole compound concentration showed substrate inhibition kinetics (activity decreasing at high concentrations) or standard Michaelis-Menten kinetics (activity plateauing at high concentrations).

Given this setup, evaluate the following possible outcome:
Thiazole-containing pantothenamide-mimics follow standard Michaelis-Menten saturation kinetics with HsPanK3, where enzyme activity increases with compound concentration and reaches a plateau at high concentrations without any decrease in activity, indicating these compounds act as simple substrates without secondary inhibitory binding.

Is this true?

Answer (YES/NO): NO